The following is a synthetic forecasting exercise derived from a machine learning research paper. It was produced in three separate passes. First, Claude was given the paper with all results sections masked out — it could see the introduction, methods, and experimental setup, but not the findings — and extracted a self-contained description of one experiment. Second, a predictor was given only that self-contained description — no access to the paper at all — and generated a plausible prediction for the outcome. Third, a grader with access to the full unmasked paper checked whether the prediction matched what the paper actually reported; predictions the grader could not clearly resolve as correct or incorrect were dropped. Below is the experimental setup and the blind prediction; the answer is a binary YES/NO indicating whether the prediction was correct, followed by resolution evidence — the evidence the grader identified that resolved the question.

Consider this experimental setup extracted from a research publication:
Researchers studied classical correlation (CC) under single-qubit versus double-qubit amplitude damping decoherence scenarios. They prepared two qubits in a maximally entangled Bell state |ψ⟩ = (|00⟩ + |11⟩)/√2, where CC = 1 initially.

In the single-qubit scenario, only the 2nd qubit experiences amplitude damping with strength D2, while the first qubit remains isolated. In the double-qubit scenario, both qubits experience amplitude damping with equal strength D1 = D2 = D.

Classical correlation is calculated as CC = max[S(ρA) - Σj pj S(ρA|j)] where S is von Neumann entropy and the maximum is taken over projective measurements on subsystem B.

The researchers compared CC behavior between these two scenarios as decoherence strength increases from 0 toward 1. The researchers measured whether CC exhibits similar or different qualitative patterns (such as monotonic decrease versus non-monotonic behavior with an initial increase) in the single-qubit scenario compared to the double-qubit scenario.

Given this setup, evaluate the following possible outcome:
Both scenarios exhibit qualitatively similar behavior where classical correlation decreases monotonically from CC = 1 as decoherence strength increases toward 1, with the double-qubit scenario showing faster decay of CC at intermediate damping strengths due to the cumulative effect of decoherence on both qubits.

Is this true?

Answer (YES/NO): NO